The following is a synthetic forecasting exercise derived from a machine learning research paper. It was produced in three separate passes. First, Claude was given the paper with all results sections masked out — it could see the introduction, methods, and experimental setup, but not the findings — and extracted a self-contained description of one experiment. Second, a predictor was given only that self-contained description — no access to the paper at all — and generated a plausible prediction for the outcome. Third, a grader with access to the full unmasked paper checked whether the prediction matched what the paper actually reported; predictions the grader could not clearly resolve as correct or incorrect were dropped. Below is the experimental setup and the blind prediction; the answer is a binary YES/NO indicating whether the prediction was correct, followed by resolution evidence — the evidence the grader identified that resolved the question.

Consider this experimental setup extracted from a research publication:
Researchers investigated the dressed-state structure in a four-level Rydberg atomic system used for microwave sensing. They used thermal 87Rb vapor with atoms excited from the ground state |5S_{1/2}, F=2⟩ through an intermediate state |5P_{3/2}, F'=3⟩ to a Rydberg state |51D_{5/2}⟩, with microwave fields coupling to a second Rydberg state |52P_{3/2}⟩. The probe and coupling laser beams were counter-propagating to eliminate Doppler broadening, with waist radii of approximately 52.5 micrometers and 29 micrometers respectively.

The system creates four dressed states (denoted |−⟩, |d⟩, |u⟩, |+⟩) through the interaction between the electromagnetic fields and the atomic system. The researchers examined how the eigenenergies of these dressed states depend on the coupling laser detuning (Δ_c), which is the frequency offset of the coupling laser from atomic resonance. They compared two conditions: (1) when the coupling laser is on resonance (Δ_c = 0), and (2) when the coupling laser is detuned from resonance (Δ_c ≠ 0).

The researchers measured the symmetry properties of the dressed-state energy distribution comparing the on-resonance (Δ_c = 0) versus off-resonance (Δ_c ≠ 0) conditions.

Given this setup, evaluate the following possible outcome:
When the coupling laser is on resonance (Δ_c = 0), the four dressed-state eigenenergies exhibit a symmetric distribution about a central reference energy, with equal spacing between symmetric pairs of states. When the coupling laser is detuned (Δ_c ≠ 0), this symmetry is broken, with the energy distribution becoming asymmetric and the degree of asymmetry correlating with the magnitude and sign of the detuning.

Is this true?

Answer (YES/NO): YES